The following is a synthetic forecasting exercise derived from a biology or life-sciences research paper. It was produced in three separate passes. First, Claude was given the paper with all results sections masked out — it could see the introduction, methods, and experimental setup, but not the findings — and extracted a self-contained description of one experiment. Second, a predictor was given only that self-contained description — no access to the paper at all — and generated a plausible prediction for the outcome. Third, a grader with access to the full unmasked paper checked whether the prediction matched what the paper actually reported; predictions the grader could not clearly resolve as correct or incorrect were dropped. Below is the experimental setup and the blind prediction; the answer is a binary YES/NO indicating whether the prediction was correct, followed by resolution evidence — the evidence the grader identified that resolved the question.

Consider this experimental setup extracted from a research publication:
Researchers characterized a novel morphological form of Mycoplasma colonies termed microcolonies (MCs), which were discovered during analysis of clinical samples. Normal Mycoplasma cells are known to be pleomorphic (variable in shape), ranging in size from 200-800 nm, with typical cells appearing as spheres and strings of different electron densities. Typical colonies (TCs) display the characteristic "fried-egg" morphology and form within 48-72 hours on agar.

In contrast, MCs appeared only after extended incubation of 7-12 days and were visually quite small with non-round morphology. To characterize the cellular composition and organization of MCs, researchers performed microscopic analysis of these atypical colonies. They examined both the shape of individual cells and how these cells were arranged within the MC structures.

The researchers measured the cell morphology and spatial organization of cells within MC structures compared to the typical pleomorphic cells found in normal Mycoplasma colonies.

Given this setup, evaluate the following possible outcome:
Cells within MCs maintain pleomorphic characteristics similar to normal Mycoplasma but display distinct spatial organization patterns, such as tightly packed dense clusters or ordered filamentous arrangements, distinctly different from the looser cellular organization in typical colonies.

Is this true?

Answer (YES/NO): NO